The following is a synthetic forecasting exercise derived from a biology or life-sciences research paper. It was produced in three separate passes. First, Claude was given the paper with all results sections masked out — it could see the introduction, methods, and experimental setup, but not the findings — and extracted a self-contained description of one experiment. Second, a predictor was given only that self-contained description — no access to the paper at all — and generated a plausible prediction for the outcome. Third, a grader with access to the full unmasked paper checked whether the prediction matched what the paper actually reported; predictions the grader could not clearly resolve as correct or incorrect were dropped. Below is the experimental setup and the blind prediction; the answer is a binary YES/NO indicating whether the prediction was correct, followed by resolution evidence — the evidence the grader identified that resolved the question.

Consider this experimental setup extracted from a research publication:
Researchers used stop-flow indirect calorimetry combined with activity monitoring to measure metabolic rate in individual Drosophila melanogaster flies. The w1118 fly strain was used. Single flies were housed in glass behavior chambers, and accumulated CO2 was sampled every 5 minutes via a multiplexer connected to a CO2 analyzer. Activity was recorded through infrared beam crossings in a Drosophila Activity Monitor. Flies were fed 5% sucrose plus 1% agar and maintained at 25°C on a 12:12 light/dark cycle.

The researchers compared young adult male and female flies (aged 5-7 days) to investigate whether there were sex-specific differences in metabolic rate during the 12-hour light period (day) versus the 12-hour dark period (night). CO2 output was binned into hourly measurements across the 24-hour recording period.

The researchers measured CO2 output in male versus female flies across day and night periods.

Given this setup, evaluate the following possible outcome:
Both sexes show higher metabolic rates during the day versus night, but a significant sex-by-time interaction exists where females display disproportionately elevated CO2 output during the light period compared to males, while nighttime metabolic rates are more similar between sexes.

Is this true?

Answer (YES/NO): NO